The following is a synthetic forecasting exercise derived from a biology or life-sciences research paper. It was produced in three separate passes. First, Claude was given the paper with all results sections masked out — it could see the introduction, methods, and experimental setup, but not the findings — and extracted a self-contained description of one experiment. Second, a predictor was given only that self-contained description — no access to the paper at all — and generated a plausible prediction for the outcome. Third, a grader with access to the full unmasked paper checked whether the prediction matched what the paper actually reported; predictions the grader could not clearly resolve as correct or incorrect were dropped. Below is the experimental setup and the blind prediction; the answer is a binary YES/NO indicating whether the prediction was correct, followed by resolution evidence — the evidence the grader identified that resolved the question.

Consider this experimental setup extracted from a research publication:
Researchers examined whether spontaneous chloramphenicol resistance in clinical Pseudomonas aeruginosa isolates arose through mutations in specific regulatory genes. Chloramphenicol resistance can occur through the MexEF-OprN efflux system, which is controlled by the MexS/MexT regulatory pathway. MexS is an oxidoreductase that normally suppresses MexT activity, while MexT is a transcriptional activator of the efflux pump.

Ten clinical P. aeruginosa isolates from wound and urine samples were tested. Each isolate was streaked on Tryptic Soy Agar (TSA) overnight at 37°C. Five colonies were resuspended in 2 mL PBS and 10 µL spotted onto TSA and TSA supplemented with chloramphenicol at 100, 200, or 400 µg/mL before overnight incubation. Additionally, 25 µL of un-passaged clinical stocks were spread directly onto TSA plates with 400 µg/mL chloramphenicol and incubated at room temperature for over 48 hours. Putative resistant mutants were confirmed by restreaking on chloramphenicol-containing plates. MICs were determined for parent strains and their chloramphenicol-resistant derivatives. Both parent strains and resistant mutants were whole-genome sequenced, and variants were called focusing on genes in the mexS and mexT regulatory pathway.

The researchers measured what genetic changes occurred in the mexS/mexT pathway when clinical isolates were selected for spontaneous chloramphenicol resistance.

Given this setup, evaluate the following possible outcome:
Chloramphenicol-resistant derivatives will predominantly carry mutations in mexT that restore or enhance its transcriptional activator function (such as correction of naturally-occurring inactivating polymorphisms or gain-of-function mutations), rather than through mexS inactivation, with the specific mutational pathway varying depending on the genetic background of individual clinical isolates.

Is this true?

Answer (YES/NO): NO